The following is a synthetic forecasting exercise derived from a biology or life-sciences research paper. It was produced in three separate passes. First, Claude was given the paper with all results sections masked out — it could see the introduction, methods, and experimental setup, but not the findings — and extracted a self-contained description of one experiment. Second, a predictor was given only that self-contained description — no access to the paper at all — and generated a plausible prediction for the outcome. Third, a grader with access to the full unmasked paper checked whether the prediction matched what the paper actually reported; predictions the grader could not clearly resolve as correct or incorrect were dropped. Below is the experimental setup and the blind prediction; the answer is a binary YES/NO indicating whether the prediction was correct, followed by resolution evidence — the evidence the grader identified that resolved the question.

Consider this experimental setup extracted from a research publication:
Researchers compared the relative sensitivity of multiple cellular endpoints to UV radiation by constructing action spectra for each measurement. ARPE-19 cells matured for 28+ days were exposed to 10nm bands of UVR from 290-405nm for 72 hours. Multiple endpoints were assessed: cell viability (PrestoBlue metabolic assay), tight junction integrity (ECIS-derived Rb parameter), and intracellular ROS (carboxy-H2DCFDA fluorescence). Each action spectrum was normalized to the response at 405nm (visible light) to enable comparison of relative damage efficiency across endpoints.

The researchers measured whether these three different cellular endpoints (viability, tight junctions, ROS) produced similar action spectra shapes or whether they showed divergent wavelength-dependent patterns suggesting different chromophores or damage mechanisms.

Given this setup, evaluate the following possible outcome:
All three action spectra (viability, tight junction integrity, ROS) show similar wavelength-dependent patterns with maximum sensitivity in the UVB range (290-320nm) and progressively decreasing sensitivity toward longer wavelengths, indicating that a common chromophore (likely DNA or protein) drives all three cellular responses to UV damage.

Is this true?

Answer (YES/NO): NO